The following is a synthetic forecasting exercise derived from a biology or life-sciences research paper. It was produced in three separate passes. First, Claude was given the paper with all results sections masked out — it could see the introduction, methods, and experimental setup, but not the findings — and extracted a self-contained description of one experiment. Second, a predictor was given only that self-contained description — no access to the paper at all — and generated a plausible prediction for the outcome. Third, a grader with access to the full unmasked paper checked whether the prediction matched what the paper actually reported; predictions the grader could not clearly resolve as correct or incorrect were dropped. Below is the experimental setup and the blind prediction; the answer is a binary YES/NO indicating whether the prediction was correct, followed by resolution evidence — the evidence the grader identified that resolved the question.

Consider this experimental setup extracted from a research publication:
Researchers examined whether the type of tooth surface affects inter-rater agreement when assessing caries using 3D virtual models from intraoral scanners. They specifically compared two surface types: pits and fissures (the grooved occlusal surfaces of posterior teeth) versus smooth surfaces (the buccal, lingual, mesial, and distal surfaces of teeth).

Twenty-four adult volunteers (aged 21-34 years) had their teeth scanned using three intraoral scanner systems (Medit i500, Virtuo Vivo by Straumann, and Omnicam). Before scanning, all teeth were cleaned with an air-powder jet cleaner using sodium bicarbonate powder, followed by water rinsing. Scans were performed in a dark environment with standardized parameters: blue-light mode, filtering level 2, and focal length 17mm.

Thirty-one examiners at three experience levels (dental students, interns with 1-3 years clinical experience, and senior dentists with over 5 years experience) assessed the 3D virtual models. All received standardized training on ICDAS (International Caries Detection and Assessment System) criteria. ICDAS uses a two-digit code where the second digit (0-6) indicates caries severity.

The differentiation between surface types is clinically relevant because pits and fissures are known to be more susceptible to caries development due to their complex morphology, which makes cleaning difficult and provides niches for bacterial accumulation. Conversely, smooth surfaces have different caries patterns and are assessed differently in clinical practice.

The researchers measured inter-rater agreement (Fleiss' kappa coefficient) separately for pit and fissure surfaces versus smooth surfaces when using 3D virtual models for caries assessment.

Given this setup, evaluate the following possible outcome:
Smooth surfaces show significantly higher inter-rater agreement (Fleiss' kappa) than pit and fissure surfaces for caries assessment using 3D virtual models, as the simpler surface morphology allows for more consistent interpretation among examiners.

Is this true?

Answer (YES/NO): NO